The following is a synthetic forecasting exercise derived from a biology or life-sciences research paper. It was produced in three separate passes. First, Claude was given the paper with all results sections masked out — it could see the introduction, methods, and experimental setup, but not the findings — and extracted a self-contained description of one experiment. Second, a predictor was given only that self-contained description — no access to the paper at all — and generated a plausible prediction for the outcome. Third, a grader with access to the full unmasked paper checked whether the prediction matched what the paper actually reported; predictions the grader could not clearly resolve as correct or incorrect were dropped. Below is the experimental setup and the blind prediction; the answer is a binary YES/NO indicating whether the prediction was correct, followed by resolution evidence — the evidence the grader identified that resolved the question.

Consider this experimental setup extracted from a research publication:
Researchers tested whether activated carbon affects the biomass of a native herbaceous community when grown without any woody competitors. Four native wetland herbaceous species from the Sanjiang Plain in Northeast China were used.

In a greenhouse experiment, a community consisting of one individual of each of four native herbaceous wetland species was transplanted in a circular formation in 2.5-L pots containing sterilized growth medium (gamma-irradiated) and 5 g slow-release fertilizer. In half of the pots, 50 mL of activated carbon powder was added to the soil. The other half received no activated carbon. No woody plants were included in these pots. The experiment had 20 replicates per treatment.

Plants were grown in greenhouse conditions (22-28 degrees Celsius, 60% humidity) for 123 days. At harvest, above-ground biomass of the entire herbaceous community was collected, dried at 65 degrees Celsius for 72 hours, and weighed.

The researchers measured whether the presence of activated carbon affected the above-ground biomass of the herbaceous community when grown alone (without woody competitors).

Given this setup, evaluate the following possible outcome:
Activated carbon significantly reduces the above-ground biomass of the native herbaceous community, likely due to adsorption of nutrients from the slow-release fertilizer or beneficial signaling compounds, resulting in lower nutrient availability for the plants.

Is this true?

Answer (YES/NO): NO